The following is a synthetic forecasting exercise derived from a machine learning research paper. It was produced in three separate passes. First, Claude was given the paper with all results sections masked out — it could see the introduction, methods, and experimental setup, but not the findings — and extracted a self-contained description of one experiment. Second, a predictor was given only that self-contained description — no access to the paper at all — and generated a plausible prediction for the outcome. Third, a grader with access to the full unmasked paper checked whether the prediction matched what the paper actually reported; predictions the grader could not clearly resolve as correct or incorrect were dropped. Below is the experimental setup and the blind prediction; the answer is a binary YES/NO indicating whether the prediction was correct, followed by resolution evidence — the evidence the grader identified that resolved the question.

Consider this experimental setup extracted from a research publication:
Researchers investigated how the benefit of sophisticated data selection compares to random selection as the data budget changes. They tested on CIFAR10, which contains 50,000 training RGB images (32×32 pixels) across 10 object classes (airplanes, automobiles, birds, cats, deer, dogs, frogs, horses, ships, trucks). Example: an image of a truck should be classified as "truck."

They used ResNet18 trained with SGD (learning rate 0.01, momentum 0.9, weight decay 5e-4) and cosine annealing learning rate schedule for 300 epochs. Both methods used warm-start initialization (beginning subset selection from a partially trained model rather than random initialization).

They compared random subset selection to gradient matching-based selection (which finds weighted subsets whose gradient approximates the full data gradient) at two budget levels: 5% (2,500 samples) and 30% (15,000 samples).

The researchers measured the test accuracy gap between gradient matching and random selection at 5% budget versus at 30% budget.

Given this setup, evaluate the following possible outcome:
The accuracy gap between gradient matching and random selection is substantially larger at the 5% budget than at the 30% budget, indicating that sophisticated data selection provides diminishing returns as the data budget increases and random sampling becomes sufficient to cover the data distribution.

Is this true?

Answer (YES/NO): YES